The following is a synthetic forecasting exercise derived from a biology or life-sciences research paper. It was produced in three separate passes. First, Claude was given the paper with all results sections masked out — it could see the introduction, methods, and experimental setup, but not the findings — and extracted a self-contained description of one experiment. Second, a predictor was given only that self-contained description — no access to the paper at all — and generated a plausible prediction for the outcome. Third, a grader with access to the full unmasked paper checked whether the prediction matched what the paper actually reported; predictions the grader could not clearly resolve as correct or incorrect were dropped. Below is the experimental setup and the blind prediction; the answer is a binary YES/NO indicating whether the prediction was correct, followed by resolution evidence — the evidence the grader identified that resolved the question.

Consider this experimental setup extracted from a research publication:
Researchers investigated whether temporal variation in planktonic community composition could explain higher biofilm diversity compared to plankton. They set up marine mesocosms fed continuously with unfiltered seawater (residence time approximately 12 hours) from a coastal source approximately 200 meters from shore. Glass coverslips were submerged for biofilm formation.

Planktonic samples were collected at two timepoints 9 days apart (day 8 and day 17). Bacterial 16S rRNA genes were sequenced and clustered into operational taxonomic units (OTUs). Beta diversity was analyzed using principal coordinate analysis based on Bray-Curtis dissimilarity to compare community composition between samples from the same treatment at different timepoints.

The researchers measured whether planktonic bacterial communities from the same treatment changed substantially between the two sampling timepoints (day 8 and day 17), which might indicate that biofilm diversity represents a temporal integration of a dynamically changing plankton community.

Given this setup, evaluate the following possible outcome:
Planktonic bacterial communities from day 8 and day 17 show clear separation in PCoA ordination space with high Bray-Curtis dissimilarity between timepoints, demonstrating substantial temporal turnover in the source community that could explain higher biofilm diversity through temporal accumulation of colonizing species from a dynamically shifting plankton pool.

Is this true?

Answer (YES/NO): NO